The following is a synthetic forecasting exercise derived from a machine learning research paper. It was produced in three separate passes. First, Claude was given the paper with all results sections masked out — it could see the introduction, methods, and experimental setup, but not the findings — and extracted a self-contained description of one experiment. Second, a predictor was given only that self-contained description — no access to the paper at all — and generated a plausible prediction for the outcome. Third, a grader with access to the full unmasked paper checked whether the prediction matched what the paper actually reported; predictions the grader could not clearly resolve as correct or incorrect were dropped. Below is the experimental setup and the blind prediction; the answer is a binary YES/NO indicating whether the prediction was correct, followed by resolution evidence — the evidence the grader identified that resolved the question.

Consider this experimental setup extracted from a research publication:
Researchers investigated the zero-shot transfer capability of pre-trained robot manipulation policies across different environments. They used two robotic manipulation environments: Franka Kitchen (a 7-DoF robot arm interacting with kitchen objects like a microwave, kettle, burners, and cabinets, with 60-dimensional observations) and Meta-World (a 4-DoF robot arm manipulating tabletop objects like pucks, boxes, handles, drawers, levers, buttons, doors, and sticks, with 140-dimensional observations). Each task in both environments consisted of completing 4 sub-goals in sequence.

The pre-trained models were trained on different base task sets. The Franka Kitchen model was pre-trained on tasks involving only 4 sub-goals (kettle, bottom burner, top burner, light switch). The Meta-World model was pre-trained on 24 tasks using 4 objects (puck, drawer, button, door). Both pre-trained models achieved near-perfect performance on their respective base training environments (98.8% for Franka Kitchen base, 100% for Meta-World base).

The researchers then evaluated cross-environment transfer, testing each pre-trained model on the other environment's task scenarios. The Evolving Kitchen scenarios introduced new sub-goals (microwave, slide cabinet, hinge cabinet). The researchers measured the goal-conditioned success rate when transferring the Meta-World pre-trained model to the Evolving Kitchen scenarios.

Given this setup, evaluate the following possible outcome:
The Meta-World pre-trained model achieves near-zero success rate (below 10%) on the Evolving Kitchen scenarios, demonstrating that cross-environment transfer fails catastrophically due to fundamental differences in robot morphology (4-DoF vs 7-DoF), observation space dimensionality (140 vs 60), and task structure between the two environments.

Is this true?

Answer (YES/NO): YES